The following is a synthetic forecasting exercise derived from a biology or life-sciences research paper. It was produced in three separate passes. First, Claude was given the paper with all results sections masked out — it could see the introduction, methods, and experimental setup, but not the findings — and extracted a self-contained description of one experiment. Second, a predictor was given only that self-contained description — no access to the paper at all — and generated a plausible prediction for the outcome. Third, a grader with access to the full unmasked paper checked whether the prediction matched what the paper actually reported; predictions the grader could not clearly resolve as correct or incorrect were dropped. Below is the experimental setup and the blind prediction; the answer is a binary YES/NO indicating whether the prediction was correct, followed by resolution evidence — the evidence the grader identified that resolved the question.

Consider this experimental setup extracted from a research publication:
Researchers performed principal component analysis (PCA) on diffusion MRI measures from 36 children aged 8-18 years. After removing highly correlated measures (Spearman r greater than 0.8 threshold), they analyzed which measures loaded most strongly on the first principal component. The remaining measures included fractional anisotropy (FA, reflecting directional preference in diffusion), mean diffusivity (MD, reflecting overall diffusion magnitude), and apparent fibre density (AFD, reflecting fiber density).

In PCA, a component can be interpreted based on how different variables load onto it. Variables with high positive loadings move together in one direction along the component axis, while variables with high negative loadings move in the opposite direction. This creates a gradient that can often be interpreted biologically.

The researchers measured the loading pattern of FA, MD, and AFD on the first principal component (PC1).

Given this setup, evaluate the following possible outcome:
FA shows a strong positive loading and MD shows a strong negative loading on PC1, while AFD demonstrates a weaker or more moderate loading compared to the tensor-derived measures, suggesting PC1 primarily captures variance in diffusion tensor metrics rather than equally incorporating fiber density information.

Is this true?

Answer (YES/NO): NO